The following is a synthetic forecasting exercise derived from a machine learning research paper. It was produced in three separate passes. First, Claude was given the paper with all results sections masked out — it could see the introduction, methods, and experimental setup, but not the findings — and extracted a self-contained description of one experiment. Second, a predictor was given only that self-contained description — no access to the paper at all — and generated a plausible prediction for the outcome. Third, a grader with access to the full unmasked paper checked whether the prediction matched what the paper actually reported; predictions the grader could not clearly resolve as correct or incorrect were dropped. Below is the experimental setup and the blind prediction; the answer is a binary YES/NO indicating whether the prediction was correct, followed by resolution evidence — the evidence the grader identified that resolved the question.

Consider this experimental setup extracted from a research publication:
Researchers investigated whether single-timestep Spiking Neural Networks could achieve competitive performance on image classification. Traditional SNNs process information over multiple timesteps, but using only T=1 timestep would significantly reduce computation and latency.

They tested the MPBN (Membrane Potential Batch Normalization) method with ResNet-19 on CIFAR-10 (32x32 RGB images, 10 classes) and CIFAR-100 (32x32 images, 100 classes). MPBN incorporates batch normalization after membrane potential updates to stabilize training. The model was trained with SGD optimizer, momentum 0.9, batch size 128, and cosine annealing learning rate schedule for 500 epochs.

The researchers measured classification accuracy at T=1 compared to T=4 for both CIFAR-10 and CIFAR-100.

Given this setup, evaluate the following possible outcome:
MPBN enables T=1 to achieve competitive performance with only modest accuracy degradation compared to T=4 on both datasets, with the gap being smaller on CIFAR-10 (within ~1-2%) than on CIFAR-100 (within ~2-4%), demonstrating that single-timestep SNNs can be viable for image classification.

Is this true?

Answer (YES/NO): NO